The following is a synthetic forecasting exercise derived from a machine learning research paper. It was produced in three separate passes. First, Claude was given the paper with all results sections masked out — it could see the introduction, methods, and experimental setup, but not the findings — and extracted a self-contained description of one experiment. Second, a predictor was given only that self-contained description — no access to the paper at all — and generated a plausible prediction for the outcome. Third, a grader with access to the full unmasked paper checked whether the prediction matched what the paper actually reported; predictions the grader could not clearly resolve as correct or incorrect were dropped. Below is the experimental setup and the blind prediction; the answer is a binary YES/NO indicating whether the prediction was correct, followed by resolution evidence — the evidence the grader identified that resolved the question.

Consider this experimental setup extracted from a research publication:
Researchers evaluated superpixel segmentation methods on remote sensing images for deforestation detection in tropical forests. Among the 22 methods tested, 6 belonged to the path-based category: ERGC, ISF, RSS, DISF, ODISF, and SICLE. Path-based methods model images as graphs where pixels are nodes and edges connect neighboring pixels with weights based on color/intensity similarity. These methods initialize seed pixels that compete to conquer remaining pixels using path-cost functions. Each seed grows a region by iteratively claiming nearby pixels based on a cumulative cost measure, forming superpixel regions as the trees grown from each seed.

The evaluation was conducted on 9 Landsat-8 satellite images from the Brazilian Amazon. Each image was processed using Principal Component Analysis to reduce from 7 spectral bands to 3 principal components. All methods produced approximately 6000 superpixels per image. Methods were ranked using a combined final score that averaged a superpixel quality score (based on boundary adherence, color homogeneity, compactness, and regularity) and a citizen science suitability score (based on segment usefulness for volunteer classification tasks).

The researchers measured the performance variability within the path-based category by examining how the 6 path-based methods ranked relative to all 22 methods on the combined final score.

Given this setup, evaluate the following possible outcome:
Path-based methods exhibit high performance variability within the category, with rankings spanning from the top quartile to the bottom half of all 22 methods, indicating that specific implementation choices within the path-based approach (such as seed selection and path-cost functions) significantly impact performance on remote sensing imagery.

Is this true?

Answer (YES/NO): YES